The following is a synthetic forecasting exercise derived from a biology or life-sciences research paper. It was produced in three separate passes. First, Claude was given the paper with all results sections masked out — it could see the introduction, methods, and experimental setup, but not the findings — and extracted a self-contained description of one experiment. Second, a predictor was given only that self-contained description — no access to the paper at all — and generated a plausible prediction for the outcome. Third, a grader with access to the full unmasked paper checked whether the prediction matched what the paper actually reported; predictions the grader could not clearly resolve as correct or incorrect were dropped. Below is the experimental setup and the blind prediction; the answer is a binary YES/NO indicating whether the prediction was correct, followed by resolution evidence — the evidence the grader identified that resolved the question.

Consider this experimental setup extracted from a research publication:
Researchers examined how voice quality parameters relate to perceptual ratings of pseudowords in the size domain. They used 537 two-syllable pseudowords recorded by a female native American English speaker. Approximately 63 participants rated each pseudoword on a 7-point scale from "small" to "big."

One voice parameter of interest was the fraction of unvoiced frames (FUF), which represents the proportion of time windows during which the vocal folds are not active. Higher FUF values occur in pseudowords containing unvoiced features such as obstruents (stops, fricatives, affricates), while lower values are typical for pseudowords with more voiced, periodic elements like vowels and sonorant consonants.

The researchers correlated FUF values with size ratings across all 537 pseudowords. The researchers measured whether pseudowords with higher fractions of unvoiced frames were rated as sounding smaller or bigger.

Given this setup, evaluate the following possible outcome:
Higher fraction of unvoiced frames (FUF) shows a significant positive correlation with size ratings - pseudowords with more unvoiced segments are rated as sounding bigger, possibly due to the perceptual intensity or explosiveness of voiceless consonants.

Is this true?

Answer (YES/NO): NO